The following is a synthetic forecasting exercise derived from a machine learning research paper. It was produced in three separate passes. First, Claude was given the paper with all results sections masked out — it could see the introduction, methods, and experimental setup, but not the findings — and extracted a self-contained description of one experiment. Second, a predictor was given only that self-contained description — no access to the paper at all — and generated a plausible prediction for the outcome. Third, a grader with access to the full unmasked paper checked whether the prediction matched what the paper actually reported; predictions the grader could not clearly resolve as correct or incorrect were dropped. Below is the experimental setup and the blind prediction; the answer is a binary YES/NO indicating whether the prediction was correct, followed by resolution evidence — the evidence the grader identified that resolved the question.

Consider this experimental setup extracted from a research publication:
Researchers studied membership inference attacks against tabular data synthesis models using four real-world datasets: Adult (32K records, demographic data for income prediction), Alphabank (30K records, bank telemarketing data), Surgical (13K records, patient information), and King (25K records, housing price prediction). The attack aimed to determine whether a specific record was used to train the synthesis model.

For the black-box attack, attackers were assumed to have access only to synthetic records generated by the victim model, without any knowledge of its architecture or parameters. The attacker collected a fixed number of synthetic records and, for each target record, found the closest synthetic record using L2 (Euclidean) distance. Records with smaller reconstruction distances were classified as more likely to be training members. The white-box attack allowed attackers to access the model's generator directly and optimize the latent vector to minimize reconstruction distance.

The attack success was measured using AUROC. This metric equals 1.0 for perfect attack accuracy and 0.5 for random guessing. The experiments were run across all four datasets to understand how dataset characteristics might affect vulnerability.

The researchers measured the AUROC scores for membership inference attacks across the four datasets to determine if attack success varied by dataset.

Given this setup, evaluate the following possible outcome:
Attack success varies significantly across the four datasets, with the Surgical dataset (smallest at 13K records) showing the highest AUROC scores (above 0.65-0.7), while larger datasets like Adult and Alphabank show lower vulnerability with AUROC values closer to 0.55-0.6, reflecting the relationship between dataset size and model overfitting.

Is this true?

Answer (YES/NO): NO